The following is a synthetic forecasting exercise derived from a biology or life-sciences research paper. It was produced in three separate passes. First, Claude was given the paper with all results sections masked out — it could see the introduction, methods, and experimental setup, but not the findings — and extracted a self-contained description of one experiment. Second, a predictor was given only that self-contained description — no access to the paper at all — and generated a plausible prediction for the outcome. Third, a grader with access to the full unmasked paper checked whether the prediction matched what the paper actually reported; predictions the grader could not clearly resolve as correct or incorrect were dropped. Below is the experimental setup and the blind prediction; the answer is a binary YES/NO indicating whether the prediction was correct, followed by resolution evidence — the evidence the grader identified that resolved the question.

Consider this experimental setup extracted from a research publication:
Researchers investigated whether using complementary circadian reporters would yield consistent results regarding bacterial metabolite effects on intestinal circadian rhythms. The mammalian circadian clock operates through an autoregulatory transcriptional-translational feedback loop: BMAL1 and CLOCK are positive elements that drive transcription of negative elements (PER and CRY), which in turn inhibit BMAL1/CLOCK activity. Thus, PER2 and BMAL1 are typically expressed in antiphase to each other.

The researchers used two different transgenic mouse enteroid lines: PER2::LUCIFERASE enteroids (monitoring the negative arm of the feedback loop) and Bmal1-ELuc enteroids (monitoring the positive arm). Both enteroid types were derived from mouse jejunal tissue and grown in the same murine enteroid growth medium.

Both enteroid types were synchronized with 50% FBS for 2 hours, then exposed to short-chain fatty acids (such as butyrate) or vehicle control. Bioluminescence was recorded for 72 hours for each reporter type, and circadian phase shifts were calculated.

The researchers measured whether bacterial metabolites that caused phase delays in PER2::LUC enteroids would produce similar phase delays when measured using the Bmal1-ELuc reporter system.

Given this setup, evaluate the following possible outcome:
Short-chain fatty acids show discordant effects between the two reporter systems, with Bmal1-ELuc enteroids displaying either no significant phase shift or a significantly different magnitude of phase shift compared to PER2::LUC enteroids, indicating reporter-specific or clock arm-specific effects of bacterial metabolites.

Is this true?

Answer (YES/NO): NO